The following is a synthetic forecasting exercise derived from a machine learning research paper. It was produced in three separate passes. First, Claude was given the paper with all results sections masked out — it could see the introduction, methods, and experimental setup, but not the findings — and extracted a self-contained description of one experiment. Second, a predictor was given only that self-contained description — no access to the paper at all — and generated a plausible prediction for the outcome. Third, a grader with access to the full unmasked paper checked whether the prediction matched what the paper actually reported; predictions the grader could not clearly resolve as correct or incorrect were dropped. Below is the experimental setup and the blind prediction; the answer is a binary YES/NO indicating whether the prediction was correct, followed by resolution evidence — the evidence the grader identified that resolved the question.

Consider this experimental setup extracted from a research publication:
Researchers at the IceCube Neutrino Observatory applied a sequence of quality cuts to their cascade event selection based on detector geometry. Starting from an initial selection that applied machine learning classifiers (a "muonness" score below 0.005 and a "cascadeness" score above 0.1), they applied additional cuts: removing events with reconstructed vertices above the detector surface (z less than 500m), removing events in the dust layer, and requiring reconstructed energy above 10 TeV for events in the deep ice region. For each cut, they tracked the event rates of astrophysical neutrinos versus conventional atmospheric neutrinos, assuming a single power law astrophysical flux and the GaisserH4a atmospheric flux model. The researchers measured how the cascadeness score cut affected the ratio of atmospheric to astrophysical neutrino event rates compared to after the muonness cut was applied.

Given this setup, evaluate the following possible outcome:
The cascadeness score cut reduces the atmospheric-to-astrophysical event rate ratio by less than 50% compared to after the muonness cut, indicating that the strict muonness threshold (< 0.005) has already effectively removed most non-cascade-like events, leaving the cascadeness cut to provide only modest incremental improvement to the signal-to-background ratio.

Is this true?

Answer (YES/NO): YES